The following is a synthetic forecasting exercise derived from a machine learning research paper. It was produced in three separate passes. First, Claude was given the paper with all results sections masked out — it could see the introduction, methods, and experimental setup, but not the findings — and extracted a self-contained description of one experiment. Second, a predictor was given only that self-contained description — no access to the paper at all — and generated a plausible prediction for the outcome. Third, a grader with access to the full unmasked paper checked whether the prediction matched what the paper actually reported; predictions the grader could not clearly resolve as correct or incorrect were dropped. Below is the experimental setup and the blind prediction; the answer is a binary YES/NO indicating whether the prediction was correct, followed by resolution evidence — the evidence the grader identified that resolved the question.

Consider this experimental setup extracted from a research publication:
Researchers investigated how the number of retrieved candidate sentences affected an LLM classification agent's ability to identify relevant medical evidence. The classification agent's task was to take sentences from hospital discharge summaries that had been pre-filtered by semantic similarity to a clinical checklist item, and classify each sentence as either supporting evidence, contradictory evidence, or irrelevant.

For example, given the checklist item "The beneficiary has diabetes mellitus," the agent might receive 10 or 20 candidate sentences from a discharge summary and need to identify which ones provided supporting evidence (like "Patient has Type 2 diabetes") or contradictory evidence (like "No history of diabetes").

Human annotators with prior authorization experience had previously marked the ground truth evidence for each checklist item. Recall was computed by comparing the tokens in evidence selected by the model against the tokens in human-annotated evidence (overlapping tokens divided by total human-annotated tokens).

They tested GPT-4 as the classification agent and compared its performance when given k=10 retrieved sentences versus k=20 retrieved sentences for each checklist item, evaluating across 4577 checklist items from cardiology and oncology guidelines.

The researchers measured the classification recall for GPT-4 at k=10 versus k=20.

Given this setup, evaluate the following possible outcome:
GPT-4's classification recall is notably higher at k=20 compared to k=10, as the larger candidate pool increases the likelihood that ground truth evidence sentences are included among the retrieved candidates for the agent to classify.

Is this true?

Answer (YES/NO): YES